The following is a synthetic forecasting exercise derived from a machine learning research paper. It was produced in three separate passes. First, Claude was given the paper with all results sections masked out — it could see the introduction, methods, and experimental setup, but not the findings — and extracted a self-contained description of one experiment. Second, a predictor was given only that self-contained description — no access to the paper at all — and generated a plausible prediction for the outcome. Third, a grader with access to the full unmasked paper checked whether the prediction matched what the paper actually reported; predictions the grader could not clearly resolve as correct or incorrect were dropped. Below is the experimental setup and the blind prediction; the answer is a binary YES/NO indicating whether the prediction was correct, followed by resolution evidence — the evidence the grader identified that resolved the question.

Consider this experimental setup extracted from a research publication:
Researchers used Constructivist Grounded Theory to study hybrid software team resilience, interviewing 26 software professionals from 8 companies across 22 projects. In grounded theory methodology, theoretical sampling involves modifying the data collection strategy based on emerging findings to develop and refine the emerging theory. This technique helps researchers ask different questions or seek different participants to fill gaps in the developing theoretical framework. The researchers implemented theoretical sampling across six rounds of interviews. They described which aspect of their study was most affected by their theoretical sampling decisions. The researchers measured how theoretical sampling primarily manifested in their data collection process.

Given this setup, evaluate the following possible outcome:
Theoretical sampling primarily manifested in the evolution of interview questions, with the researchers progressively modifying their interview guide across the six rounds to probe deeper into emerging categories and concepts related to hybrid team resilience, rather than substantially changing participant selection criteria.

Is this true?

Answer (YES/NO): YES